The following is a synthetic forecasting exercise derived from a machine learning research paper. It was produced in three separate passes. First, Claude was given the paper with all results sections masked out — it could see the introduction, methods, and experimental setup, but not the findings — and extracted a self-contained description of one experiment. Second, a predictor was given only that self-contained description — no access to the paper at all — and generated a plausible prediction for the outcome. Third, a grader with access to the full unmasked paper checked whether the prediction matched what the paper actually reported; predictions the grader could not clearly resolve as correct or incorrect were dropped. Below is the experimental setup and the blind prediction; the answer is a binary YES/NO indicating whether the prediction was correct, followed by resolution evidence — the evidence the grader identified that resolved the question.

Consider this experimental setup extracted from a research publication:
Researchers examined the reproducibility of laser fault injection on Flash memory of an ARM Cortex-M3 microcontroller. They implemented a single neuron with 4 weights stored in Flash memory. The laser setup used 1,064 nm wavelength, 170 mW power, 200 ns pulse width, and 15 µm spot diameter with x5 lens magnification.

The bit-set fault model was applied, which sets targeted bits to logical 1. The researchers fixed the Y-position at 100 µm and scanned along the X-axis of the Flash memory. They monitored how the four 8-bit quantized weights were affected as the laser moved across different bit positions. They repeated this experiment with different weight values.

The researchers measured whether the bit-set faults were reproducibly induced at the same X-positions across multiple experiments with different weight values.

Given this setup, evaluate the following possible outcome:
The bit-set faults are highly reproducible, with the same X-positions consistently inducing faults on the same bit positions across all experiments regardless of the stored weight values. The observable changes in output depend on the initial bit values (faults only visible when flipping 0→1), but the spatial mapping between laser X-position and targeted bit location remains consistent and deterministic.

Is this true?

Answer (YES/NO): YES